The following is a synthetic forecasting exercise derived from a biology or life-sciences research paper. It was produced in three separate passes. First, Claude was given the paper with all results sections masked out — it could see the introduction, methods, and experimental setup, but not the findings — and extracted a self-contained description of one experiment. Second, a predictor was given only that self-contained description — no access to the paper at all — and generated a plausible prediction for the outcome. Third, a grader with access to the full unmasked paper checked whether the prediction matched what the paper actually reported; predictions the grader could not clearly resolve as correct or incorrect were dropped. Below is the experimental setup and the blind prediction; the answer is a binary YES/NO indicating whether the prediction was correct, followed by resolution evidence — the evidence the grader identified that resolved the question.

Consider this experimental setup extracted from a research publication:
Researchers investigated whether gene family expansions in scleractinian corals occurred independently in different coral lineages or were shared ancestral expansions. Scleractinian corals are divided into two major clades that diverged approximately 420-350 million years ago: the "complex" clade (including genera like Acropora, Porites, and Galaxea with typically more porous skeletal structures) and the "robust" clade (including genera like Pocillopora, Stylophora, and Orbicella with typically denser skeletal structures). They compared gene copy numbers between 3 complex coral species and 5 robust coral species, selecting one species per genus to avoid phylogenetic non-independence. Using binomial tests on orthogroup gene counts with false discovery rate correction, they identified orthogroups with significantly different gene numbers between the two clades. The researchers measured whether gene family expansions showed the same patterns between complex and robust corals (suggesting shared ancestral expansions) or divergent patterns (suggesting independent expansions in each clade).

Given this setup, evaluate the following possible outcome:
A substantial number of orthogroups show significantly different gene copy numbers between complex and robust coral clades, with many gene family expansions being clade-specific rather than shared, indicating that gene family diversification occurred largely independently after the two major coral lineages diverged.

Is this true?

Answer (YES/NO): NO